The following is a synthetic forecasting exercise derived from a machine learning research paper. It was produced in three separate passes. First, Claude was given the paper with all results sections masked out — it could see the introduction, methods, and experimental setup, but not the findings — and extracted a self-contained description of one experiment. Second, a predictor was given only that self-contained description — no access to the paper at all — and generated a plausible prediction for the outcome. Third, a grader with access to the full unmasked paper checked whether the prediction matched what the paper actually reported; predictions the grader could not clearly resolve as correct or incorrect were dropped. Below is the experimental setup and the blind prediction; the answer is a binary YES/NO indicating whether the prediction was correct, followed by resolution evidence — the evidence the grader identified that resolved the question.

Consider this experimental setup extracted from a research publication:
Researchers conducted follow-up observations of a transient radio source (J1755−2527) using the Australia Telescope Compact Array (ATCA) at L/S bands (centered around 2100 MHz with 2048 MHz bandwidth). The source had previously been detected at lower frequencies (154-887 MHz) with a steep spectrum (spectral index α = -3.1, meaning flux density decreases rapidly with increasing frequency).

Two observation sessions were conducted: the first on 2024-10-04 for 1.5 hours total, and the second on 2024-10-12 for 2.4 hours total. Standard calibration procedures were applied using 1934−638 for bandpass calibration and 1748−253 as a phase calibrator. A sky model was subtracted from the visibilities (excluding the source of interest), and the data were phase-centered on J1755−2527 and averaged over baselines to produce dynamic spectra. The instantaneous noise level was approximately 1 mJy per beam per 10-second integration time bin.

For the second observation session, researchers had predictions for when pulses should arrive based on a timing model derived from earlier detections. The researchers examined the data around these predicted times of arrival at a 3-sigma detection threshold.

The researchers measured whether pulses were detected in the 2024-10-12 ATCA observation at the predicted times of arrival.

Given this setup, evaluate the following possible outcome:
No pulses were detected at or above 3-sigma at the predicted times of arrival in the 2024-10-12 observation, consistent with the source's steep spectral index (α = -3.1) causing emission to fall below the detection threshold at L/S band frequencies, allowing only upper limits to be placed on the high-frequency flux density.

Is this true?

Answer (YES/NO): NO